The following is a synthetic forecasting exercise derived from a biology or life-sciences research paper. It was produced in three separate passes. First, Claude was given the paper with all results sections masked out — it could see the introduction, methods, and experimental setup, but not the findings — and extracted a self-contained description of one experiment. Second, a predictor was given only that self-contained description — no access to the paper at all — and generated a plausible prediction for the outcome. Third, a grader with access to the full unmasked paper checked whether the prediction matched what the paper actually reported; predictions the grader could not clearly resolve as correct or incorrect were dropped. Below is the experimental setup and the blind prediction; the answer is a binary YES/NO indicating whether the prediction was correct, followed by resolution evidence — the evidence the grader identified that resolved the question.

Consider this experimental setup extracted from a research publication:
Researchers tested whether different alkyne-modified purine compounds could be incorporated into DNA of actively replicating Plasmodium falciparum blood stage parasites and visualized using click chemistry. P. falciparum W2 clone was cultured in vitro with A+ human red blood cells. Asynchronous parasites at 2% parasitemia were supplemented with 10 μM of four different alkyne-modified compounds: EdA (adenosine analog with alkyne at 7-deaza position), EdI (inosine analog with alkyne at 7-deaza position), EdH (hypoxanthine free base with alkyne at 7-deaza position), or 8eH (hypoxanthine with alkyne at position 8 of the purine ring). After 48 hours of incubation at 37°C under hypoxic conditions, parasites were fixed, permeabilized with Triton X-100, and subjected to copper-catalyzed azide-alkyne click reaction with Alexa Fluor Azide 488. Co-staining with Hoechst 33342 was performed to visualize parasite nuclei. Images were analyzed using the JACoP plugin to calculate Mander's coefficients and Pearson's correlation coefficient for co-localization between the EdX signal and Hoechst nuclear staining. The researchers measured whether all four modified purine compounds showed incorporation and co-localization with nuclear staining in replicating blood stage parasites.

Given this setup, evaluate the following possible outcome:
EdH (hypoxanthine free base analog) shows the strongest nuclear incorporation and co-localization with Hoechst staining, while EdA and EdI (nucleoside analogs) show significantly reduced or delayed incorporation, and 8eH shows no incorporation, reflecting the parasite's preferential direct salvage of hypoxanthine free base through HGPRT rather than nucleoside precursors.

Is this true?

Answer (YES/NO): NO